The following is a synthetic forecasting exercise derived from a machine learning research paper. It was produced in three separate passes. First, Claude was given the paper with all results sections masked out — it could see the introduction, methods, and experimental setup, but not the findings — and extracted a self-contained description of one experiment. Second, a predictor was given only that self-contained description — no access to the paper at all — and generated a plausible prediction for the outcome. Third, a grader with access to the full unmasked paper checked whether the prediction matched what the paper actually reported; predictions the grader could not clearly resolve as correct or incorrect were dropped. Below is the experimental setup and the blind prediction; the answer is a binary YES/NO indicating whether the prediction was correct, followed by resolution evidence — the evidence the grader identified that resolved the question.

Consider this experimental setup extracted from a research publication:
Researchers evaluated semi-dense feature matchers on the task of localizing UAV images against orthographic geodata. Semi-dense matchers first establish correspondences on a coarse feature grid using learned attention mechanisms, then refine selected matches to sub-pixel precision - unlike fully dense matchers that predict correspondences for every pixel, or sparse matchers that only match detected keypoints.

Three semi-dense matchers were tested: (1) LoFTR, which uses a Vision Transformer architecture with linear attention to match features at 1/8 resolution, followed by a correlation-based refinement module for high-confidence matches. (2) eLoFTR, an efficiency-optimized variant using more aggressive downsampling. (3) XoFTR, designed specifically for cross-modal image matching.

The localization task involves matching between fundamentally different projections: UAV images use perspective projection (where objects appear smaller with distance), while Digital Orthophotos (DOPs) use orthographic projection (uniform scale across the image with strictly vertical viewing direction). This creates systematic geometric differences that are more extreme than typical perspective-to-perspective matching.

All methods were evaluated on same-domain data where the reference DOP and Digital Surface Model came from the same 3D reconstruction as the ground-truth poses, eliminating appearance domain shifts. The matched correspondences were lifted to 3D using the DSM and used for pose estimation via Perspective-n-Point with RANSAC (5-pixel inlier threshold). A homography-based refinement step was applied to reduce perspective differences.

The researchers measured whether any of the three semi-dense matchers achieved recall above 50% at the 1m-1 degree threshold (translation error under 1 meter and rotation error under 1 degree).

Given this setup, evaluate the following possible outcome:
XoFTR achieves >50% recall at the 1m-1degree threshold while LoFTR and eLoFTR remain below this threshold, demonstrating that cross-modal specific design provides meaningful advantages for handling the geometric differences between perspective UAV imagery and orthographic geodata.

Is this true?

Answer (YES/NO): NO